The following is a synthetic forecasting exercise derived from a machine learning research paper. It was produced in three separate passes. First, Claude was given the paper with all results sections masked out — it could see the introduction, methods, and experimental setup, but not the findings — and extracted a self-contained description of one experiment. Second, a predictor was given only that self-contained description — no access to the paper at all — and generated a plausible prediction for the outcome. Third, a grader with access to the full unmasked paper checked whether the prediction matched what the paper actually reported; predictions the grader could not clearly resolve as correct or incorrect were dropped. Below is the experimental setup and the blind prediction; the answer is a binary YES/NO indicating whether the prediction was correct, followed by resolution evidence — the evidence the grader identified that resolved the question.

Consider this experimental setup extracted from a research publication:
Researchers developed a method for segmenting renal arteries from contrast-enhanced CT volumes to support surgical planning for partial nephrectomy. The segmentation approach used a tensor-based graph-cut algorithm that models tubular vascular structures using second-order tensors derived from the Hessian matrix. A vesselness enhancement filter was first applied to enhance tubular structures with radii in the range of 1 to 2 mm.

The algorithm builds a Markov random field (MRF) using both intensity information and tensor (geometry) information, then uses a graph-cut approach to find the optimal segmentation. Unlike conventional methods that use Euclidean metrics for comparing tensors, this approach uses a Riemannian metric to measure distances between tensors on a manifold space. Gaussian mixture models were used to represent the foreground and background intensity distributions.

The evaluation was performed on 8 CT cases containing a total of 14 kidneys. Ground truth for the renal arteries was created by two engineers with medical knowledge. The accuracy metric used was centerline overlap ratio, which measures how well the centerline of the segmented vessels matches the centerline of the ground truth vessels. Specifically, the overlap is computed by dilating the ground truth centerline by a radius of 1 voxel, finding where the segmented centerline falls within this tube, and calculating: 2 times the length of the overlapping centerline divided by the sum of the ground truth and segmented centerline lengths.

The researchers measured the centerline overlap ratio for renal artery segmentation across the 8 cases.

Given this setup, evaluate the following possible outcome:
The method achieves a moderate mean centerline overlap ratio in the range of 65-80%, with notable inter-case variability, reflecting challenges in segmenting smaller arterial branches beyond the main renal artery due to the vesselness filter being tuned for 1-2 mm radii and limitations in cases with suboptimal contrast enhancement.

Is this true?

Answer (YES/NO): NO